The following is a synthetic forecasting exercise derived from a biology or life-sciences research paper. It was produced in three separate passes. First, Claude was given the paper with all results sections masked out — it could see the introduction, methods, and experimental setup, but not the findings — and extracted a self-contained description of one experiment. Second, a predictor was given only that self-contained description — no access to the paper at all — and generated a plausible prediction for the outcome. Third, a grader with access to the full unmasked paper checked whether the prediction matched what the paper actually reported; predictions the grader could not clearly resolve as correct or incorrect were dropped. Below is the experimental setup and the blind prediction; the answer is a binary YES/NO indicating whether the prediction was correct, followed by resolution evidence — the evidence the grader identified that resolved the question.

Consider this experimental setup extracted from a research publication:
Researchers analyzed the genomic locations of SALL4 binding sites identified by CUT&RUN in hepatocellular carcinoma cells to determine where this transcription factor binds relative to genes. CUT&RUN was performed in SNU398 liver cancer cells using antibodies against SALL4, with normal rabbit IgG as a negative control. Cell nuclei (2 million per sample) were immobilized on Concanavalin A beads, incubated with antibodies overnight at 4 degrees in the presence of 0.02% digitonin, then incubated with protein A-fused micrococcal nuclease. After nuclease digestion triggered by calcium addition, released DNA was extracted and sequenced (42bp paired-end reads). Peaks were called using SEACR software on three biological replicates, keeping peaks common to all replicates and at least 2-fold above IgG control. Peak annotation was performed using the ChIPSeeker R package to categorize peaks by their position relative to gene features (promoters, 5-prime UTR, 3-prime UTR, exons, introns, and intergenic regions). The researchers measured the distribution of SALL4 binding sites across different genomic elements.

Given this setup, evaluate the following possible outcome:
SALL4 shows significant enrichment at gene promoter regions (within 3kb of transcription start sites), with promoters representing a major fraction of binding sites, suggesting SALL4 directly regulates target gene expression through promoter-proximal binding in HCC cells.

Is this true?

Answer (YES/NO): NO